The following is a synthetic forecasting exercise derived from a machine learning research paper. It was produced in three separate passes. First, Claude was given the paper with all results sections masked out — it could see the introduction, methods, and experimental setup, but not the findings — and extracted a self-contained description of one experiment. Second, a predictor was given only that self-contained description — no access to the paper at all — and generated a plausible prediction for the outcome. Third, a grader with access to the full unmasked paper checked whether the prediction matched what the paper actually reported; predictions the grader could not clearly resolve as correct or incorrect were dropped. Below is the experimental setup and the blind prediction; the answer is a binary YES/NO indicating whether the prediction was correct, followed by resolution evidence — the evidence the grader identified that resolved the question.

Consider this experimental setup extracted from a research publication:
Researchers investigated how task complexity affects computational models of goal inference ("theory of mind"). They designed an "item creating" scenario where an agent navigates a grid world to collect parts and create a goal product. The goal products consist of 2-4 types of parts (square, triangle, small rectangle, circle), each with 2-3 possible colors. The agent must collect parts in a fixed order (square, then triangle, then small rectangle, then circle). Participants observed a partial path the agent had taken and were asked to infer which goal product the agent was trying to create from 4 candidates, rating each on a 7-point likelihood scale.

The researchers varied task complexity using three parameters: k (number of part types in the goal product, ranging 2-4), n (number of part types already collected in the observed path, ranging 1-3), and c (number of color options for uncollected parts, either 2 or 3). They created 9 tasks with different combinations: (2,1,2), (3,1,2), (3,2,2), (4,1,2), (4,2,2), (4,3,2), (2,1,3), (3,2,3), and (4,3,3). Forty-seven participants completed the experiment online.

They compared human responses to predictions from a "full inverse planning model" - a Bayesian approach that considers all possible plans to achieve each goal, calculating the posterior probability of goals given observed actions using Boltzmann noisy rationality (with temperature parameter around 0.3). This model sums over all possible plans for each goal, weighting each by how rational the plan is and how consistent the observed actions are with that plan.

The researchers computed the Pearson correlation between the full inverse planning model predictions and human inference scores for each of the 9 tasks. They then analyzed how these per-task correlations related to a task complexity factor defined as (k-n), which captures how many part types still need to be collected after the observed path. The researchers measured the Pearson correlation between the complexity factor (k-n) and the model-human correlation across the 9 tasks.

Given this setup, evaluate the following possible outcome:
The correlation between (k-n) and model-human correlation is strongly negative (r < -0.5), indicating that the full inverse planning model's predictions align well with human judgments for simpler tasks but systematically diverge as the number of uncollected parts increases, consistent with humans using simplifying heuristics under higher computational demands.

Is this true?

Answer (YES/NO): YES